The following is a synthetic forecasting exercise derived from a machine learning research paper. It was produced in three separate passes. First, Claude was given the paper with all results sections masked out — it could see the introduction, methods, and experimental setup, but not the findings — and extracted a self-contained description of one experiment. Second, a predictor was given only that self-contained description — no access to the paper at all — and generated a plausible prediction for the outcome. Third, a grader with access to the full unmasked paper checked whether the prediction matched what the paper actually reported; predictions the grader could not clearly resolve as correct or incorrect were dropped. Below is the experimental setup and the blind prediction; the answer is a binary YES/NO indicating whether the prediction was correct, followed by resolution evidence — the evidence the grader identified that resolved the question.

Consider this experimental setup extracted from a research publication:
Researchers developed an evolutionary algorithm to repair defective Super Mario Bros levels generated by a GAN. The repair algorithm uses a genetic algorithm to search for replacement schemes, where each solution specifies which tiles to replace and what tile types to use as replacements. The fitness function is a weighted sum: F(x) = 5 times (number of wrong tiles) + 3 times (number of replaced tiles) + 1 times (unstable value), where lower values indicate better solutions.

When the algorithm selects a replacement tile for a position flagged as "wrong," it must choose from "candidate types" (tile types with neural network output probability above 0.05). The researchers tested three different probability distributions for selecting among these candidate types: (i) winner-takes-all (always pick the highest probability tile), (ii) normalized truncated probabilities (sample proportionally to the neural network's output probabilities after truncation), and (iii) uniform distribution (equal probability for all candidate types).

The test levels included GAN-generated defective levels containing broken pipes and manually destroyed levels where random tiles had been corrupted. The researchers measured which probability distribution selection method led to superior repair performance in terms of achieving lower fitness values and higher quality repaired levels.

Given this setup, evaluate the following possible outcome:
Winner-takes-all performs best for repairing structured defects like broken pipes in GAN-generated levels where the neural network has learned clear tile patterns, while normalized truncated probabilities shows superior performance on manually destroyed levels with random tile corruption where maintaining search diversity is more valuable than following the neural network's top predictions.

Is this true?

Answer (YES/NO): NO